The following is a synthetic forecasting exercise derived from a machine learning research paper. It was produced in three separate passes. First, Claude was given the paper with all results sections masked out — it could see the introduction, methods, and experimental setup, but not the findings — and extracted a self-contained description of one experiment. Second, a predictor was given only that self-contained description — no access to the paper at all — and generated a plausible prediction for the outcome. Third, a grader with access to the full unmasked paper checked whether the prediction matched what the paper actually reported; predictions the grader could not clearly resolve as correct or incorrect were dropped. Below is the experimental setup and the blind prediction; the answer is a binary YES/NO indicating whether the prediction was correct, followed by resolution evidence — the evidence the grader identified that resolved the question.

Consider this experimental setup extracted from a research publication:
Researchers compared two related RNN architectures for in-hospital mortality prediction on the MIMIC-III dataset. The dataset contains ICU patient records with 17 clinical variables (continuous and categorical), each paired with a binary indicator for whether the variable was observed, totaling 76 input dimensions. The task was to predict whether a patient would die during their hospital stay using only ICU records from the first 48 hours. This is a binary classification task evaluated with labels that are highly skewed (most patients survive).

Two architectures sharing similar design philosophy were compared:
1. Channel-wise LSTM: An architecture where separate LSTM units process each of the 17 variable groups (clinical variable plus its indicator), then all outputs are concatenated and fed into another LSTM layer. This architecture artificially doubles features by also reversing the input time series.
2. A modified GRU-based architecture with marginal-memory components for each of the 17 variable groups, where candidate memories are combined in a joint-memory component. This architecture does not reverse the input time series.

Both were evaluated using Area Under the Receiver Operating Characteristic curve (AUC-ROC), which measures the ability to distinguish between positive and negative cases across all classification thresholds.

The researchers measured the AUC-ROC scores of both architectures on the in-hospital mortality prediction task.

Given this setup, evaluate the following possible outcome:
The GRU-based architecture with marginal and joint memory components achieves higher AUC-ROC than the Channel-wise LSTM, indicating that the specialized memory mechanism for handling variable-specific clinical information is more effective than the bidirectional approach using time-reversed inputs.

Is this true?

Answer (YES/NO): NO